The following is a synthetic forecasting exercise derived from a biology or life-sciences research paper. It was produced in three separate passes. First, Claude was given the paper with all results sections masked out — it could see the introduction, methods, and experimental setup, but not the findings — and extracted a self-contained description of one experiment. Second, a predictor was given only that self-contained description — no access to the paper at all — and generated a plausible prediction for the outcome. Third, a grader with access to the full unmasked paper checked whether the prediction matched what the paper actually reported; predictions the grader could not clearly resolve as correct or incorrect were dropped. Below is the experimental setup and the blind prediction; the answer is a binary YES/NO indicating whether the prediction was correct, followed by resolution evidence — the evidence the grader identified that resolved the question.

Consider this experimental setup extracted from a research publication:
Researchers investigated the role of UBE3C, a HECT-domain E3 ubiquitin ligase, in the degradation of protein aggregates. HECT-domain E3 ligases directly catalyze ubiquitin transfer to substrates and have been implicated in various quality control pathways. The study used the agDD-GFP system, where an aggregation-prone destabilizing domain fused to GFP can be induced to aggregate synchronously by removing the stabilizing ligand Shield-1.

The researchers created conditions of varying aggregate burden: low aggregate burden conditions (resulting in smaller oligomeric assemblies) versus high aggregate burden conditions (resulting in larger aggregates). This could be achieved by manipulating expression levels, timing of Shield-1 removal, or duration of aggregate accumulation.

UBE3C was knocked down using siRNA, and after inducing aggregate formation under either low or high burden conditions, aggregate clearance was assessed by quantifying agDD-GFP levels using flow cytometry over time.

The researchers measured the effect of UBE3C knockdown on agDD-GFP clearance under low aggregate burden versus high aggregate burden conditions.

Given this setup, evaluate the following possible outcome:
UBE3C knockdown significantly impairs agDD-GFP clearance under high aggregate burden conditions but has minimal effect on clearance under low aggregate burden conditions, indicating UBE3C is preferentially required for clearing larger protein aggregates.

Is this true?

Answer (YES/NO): NO